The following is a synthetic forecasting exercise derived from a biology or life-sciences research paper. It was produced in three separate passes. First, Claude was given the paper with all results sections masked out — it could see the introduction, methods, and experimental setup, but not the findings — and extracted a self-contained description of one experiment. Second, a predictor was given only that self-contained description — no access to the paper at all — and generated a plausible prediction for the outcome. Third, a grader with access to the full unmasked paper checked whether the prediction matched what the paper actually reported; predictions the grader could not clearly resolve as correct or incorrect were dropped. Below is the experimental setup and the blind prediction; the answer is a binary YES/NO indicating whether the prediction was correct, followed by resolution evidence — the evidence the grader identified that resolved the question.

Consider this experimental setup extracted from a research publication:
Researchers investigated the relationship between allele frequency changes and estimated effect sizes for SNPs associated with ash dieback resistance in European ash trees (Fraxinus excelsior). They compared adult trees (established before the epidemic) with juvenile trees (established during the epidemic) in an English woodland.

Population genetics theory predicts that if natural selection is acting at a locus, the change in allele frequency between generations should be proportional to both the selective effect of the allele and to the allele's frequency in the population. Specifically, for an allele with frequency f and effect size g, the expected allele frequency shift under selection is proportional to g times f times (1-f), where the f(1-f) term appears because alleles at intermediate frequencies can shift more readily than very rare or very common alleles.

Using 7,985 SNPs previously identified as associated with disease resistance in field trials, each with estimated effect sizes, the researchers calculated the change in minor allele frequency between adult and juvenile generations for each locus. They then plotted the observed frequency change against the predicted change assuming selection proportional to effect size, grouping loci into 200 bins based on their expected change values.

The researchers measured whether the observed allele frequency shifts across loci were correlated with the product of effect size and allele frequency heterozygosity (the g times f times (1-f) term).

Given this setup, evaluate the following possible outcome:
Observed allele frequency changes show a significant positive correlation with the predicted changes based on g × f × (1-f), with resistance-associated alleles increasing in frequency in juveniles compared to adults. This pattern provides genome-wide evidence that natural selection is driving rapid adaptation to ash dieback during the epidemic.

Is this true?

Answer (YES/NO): YES